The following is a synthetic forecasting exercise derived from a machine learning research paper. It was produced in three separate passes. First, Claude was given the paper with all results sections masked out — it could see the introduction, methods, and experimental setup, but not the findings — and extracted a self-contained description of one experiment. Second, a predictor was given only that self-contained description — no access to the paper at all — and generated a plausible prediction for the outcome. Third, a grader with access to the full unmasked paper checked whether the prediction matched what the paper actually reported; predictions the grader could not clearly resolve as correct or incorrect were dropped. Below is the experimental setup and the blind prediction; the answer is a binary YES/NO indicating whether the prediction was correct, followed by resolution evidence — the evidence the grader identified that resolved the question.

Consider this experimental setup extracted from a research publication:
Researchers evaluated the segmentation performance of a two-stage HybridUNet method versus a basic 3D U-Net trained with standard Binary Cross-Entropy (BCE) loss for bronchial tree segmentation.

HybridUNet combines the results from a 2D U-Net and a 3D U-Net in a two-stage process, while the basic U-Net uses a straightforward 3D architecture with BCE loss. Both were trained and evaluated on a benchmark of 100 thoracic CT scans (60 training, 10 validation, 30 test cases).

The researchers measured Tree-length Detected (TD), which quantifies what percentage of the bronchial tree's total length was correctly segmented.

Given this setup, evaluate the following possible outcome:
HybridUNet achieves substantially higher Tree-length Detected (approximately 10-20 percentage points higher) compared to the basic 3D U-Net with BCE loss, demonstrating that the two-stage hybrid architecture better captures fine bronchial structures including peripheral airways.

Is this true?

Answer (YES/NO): NO